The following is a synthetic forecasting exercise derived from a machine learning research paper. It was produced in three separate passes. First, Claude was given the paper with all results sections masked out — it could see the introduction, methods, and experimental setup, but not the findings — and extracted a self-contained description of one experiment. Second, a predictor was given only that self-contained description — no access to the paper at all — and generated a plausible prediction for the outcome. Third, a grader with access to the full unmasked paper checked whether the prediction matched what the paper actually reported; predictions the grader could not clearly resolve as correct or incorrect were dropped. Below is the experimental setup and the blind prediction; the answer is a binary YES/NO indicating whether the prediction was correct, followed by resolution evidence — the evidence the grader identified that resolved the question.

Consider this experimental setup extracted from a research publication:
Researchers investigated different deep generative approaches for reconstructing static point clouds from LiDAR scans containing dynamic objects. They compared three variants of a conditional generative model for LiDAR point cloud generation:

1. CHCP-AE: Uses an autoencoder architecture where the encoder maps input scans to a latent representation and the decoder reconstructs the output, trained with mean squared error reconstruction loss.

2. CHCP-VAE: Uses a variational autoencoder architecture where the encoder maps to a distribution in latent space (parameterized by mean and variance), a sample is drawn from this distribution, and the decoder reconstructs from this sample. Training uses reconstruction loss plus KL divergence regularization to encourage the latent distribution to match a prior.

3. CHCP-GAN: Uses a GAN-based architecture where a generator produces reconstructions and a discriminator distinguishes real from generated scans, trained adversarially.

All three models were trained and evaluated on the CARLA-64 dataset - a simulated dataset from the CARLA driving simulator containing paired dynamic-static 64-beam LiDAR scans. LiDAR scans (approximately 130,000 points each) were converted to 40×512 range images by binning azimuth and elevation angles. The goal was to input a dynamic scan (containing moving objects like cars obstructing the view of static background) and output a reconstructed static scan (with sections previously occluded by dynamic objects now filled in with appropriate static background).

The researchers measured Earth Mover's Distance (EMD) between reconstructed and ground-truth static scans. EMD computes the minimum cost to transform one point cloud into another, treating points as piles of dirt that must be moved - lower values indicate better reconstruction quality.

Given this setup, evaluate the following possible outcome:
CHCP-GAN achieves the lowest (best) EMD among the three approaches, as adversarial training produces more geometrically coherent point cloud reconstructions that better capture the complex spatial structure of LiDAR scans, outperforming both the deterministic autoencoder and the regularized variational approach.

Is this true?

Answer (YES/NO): NO